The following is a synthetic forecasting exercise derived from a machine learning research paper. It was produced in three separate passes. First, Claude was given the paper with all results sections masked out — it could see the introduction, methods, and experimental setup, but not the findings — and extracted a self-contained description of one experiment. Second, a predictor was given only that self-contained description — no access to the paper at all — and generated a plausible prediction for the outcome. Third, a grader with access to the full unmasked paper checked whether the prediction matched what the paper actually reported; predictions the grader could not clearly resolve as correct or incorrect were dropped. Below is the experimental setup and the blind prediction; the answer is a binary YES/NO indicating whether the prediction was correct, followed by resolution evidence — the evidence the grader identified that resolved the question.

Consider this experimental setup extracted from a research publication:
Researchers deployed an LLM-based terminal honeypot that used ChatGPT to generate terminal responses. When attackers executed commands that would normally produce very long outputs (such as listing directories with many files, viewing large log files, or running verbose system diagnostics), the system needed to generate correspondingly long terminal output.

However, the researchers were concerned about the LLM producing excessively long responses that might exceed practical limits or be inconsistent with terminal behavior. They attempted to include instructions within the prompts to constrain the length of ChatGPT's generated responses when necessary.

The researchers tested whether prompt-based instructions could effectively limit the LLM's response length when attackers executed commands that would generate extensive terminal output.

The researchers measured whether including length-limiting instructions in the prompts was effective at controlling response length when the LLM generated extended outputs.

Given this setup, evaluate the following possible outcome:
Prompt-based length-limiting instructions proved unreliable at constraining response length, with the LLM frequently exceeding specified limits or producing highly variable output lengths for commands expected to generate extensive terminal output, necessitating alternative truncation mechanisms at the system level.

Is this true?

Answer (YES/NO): NO